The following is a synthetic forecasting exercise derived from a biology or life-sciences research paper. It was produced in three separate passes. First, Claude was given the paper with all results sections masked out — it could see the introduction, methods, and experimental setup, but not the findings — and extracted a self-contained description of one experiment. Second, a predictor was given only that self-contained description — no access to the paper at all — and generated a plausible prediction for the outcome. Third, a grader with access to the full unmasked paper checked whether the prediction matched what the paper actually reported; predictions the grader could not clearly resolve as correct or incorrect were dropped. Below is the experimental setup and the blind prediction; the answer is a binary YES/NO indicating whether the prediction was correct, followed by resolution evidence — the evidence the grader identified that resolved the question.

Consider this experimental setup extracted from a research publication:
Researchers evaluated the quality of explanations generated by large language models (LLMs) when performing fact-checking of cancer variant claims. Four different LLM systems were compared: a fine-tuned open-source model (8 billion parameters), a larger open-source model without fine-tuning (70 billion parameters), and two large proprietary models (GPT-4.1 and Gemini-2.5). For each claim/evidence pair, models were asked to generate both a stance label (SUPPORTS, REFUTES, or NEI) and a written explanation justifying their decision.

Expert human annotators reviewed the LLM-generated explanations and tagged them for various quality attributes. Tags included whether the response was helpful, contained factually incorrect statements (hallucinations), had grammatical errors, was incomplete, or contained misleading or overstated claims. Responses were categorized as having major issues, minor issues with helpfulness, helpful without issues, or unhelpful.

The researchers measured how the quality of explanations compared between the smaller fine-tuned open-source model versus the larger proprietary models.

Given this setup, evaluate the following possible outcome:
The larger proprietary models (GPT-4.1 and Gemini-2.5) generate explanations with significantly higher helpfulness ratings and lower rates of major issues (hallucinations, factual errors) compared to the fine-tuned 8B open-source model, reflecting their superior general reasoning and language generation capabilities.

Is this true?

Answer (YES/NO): YES